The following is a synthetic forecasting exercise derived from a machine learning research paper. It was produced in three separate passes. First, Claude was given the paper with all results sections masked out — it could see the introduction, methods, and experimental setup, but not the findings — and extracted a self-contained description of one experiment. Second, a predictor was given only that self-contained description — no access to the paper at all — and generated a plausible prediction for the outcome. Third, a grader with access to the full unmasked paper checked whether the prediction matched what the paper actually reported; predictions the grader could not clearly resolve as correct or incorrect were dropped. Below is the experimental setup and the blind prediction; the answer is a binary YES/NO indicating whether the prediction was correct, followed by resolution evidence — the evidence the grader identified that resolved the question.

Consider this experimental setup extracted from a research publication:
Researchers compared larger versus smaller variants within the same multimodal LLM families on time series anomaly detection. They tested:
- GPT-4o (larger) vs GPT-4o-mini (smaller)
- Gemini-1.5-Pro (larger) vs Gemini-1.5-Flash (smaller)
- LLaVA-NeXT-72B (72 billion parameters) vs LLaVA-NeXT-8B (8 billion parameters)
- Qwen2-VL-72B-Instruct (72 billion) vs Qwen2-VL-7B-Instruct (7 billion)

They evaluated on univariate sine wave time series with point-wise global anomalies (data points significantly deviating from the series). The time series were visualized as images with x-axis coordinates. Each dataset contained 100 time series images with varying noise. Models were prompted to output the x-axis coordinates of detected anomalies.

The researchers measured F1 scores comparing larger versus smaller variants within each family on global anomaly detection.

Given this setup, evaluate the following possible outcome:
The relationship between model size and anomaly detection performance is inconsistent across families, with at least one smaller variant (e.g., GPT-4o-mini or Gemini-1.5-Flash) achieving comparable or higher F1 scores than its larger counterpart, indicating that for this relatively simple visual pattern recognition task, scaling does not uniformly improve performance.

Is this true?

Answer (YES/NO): YES